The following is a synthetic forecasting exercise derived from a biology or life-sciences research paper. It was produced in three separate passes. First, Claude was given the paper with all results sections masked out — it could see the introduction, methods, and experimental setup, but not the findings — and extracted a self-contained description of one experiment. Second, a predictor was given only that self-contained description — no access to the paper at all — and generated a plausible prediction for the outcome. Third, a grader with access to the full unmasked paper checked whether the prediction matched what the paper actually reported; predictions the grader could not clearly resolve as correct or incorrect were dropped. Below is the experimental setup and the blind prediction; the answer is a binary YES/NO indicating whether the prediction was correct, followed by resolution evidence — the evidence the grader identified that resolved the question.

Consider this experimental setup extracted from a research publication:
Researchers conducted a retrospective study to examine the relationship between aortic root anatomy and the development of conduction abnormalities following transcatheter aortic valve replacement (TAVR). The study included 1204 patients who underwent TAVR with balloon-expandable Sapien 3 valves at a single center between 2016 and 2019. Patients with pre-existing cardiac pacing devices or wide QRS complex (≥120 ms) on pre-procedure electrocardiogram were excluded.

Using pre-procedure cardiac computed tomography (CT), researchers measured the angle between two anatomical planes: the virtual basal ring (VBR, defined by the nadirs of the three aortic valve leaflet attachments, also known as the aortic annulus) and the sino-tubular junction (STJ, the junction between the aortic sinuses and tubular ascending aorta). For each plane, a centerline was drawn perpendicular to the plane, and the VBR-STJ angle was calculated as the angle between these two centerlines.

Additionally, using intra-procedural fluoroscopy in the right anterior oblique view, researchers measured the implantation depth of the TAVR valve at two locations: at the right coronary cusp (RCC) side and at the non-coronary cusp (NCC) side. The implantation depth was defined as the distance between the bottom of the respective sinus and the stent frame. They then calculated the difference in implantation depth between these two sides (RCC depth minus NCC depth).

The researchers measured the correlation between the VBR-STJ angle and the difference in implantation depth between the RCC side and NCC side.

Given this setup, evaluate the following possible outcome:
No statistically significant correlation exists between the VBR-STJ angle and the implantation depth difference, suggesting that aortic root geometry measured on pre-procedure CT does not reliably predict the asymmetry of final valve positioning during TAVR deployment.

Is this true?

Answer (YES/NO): NO